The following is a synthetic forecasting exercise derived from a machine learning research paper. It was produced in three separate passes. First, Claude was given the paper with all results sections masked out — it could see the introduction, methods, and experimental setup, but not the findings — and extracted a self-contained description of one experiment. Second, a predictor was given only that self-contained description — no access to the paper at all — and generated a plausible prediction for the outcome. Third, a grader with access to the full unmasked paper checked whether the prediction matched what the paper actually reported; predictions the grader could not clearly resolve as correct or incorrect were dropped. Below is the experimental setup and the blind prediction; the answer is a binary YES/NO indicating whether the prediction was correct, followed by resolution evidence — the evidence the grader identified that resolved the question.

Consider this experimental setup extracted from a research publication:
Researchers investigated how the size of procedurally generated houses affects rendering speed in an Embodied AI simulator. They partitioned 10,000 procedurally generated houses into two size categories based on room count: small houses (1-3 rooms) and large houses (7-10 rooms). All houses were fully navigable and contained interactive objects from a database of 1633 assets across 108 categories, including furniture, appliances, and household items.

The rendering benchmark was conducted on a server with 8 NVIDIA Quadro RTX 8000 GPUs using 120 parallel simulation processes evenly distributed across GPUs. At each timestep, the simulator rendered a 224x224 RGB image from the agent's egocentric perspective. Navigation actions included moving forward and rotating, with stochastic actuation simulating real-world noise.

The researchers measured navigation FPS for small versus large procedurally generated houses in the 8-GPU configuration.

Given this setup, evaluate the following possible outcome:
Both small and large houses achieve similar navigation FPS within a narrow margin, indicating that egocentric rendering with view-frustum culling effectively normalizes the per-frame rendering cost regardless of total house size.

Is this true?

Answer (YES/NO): NO